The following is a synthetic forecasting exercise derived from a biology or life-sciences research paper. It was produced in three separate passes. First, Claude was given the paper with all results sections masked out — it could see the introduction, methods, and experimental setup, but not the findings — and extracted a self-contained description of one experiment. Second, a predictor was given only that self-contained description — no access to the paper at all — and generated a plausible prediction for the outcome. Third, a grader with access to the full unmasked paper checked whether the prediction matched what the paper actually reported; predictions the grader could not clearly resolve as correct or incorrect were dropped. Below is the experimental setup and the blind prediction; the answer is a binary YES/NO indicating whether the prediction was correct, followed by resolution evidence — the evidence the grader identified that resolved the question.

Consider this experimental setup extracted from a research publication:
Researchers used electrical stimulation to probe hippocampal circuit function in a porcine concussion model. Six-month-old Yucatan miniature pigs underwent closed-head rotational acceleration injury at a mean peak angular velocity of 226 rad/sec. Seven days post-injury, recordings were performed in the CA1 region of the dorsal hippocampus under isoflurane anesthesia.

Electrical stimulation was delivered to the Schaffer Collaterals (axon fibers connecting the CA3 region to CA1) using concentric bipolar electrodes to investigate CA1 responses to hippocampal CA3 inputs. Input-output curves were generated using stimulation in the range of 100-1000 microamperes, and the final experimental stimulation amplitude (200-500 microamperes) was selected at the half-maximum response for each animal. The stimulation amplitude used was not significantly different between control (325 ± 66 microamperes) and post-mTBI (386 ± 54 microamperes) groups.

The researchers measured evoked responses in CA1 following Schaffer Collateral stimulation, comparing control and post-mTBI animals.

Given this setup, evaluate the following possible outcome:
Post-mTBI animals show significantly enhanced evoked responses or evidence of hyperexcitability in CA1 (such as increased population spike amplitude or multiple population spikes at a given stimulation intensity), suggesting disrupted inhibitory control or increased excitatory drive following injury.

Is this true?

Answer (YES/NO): YES